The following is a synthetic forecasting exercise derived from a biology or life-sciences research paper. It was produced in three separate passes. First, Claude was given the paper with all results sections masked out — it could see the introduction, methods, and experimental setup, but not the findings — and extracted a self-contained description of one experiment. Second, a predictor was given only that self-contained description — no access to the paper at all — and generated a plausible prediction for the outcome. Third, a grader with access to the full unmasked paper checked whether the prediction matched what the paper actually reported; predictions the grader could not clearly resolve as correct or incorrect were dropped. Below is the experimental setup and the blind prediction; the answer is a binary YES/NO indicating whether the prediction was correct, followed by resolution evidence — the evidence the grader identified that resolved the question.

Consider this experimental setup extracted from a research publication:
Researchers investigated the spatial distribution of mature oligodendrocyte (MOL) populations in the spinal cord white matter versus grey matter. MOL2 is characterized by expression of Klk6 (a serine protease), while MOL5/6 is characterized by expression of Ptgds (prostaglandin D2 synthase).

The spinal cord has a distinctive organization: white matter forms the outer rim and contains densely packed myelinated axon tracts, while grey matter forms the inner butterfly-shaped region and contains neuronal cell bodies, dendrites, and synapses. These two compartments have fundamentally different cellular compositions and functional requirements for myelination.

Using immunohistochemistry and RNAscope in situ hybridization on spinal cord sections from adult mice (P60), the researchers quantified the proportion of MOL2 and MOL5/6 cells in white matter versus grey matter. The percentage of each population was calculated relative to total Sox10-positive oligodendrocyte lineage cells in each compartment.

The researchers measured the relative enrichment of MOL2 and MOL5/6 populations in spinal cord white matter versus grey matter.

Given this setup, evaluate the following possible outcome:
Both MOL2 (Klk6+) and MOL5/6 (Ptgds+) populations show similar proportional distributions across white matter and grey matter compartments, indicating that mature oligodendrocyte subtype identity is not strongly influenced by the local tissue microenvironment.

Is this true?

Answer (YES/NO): NO